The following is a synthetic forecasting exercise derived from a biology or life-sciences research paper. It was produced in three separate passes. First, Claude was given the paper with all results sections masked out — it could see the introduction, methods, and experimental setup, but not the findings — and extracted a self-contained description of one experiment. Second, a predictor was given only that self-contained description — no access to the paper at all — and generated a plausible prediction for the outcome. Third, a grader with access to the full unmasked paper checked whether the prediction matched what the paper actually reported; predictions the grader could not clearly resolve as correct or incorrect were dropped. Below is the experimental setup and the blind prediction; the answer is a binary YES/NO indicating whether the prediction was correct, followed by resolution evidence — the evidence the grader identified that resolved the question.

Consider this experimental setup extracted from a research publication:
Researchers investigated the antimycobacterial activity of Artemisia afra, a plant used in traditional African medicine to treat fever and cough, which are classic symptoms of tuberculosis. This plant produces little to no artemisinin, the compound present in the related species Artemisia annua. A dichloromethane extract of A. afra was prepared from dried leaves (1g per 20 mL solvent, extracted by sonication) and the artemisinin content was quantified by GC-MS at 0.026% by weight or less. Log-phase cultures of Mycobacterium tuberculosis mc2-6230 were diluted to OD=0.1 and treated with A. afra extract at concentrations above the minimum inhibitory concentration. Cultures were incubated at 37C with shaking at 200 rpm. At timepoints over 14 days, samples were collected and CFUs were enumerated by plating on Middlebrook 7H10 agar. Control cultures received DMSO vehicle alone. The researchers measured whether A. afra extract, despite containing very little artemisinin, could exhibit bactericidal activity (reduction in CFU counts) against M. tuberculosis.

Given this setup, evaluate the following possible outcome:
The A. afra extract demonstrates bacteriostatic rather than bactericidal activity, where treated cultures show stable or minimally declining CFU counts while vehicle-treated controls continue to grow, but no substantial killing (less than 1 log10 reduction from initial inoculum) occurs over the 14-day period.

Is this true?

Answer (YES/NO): NO